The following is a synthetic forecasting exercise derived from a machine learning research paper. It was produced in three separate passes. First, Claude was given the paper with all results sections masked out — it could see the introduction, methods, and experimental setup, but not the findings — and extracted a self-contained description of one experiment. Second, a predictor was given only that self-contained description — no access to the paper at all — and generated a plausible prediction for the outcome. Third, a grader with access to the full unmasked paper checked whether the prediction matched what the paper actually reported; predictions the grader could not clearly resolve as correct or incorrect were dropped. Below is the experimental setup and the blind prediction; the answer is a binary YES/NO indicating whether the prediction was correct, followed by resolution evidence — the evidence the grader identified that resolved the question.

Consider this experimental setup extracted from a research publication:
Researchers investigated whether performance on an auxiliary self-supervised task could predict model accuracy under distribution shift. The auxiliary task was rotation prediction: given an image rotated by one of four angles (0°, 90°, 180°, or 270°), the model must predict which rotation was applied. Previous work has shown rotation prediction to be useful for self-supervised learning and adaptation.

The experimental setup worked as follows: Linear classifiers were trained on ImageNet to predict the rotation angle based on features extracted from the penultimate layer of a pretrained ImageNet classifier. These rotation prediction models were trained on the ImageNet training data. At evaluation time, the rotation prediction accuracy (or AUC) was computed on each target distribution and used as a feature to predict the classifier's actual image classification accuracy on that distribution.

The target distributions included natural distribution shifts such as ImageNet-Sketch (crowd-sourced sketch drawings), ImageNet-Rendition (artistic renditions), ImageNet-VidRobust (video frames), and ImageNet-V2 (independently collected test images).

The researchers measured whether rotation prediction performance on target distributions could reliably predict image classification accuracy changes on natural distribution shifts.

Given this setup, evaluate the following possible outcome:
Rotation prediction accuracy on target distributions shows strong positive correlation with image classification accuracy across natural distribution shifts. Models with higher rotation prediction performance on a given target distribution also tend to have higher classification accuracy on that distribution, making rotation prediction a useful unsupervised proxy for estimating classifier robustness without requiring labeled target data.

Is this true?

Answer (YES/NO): NO